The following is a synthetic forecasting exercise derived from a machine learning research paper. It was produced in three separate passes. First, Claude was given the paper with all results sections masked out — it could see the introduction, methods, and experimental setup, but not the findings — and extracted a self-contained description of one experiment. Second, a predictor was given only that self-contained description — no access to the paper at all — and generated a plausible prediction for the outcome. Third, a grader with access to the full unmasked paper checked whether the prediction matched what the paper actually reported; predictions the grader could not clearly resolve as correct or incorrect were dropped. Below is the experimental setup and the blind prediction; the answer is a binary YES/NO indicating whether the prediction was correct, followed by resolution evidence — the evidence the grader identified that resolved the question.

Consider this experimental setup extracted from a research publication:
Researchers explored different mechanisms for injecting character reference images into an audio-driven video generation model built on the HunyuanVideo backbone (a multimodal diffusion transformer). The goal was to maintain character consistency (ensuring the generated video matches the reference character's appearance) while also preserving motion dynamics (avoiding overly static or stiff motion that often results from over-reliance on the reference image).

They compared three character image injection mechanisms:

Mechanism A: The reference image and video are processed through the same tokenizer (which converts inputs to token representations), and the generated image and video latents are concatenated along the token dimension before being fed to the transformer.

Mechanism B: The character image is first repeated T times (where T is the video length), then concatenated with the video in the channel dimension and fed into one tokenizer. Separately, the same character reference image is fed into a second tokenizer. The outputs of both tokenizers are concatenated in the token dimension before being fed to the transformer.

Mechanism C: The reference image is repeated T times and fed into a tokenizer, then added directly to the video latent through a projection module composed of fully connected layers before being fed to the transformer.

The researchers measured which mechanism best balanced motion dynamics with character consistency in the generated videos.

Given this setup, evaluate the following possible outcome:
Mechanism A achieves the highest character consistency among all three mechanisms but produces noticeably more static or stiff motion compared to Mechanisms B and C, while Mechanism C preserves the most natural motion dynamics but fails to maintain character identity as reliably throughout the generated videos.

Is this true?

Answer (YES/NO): NO